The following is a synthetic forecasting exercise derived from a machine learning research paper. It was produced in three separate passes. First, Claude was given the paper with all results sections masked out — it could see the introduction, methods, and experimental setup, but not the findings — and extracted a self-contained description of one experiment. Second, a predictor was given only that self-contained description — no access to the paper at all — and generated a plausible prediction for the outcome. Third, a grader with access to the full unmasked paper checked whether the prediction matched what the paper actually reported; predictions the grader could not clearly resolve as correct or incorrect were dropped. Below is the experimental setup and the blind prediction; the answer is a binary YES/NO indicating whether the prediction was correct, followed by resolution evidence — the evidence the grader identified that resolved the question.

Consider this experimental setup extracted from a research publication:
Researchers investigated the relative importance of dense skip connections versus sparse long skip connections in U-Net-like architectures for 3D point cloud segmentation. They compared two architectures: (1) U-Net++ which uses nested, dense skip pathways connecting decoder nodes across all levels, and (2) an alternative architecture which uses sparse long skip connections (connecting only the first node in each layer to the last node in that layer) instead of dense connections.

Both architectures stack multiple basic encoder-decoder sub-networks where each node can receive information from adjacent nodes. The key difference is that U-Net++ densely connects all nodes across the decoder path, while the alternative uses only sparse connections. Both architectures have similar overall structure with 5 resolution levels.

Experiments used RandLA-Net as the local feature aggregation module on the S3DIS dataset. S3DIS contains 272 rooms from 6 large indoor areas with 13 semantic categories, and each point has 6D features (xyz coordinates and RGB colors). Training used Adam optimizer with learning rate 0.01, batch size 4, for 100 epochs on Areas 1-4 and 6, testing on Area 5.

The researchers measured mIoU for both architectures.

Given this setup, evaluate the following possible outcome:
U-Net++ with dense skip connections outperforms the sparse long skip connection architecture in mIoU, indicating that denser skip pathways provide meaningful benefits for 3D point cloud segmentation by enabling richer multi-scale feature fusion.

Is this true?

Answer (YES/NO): NO